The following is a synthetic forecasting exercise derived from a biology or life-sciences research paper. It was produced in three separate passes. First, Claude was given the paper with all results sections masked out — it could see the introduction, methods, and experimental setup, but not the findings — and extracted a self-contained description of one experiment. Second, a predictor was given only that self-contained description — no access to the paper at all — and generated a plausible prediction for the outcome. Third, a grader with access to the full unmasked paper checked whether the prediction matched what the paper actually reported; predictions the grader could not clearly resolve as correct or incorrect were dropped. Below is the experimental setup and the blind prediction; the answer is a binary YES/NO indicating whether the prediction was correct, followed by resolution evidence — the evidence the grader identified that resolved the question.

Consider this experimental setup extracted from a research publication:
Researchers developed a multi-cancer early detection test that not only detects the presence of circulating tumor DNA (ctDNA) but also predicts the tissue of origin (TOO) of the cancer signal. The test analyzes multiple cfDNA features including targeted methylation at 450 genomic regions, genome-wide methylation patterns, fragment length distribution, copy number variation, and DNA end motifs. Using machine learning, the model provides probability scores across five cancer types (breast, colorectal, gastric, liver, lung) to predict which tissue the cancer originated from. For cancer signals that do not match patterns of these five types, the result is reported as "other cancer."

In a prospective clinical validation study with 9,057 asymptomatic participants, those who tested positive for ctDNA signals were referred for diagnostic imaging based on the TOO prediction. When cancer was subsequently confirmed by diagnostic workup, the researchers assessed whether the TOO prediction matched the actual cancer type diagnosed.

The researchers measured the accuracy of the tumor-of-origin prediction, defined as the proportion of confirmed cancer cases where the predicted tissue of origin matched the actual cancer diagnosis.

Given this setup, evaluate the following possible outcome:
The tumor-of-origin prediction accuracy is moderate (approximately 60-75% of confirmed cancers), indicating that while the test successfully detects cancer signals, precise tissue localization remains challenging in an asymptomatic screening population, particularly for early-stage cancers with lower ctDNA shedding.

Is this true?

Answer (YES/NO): NO